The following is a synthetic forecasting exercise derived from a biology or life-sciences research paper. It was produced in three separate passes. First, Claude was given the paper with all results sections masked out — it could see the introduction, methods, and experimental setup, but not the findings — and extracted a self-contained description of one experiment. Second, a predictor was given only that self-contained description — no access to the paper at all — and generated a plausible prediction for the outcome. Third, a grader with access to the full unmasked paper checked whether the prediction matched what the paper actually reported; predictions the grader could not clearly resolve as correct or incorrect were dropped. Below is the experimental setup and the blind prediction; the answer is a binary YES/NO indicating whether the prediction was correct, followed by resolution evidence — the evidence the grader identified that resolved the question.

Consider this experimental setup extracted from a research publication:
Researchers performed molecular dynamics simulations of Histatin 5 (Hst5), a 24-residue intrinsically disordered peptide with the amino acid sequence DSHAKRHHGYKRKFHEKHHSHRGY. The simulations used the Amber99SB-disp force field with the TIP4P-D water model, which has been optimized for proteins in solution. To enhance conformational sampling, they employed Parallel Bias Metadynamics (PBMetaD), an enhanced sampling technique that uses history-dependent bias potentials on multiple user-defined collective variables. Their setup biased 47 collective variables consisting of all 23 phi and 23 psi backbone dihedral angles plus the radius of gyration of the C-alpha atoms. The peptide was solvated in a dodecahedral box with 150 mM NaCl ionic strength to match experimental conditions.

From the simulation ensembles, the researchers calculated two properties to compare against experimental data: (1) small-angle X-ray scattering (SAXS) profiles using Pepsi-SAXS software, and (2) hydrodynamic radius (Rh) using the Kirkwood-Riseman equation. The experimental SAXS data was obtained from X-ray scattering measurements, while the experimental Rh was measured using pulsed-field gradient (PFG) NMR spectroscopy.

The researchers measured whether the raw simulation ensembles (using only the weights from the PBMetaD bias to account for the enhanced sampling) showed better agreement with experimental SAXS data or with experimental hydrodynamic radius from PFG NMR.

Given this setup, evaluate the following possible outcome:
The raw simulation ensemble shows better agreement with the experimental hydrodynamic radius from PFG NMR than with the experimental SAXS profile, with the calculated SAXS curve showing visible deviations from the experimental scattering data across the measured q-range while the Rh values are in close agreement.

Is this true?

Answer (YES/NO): NO